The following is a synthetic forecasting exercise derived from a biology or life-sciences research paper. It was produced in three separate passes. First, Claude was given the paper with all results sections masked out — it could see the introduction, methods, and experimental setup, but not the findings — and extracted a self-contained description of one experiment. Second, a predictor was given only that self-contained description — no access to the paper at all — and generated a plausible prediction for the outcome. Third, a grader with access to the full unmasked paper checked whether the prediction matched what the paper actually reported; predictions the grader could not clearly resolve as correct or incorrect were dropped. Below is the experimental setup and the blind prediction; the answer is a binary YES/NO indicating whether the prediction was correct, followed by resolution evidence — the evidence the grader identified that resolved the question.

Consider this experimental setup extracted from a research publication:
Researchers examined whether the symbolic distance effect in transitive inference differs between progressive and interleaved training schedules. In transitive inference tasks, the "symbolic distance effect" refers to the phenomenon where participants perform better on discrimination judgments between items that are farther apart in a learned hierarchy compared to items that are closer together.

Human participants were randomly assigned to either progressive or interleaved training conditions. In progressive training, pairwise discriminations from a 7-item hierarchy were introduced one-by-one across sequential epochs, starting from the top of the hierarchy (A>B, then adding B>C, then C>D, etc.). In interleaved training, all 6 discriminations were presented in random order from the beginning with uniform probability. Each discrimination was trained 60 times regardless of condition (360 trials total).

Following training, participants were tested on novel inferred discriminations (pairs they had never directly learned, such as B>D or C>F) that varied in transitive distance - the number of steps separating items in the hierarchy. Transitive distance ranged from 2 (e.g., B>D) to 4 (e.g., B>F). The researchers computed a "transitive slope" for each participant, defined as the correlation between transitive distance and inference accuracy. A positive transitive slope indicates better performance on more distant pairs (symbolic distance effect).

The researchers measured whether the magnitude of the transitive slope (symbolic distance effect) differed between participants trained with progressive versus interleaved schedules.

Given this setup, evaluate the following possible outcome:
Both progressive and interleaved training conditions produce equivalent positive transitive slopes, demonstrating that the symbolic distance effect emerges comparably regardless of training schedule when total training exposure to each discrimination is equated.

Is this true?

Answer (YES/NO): NO